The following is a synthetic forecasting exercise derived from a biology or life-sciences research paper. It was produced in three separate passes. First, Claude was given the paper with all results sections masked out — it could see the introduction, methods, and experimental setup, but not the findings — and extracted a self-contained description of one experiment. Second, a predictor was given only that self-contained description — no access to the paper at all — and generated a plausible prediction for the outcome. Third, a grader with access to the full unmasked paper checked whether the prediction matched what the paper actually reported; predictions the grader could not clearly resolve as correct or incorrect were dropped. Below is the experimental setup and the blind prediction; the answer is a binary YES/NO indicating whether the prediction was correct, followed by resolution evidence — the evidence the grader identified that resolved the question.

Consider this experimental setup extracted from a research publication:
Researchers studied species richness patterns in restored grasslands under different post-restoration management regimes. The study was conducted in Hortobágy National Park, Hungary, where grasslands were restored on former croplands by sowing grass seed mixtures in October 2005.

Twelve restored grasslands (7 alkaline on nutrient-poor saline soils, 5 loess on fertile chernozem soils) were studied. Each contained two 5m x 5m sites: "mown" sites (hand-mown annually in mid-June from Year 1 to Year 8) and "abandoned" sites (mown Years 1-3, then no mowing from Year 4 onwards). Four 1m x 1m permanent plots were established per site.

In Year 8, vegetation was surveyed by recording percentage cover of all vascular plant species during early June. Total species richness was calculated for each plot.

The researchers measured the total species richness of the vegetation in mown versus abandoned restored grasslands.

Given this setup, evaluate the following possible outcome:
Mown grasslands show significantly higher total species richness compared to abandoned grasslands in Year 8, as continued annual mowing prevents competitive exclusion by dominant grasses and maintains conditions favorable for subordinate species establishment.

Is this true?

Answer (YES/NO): NO